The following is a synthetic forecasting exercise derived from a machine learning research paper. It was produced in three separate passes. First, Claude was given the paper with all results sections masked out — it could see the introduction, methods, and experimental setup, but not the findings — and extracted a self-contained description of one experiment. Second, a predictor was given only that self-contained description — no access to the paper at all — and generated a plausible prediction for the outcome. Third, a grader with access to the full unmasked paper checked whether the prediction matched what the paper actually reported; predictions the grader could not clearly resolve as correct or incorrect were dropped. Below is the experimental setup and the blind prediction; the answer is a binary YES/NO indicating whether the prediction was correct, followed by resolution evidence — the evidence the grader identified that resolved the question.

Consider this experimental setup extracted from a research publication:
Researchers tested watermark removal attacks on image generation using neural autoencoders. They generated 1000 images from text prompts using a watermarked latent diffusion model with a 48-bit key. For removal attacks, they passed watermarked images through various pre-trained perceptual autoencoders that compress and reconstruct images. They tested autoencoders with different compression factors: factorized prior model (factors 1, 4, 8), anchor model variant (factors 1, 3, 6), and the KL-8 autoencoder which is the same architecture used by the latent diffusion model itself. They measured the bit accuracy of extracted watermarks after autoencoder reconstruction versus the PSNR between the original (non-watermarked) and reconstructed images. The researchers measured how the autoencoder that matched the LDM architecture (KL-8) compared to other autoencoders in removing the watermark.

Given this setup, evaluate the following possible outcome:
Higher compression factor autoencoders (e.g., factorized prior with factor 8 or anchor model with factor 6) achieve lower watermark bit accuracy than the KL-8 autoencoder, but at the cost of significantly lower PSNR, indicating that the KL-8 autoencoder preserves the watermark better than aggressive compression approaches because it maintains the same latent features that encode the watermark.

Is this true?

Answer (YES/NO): NO